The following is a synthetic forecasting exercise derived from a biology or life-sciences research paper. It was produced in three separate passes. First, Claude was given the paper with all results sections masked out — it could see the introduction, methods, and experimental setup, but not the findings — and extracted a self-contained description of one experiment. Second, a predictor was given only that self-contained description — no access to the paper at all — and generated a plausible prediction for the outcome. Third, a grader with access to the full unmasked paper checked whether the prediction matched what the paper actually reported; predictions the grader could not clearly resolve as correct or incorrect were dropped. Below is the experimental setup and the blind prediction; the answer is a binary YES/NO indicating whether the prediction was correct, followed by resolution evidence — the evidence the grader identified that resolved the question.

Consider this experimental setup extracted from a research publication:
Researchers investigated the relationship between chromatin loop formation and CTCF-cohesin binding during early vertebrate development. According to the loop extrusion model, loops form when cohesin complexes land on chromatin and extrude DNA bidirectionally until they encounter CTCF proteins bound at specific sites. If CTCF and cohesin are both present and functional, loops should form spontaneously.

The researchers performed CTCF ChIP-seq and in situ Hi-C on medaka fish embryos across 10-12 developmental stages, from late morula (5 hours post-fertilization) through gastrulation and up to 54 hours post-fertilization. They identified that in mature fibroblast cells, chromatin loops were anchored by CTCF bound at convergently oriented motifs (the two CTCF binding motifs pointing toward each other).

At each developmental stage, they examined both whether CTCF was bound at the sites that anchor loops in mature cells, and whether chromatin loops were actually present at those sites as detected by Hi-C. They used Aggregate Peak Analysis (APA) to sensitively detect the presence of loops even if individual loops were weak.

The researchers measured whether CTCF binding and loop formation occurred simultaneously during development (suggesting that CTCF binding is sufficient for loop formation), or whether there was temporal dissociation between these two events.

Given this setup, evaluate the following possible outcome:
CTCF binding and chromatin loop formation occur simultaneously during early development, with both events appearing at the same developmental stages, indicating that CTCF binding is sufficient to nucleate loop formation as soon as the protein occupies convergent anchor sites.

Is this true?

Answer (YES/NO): NO